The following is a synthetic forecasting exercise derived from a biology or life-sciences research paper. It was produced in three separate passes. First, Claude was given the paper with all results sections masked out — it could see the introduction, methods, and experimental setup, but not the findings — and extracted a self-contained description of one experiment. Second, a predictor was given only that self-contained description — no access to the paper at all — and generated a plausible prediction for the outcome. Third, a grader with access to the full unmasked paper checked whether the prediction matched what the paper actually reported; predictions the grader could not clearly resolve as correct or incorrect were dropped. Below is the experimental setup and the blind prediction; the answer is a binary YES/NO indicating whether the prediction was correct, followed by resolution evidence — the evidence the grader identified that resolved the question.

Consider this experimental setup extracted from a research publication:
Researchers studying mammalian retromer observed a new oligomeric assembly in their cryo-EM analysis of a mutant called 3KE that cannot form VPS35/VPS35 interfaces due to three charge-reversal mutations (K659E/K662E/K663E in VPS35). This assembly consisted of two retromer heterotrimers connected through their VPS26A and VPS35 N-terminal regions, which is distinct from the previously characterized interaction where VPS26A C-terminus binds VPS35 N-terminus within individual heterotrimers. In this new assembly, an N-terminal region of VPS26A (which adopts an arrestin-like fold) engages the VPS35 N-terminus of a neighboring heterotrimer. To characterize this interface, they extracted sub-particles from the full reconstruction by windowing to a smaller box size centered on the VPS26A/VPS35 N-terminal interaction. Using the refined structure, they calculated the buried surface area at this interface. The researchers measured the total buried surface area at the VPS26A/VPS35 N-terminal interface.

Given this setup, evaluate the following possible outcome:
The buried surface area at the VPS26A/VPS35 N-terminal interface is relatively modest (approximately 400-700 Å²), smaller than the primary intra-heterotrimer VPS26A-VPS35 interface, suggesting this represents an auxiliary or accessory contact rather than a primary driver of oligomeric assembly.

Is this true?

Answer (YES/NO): NO